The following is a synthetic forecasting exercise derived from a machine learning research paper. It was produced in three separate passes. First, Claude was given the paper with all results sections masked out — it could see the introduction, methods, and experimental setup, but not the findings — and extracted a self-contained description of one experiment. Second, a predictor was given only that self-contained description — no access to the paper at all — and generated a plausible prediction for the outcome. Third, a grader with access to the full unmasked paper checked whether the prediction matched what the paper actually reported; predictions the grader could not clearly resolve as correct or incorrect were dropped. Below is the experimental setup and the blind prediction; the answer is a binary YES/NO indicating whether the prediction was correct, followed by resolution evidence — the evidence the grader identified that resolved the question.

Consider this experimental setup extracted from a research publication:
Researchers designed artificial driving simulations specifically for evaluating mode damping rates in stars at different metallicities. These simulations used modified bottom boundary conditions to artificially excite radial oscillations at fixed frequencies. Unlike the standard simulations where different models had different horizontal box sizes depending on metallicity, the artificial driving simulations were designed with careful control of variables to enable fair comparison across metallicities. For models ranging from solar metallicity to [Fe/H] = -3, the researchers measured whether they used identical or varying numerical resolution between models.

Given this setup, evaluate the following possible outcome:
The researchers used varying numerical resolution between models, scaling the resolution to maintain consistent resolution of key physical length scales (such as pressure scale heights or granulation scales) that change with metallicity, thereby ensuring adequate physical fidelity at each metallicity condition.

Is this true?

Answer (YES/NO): NO